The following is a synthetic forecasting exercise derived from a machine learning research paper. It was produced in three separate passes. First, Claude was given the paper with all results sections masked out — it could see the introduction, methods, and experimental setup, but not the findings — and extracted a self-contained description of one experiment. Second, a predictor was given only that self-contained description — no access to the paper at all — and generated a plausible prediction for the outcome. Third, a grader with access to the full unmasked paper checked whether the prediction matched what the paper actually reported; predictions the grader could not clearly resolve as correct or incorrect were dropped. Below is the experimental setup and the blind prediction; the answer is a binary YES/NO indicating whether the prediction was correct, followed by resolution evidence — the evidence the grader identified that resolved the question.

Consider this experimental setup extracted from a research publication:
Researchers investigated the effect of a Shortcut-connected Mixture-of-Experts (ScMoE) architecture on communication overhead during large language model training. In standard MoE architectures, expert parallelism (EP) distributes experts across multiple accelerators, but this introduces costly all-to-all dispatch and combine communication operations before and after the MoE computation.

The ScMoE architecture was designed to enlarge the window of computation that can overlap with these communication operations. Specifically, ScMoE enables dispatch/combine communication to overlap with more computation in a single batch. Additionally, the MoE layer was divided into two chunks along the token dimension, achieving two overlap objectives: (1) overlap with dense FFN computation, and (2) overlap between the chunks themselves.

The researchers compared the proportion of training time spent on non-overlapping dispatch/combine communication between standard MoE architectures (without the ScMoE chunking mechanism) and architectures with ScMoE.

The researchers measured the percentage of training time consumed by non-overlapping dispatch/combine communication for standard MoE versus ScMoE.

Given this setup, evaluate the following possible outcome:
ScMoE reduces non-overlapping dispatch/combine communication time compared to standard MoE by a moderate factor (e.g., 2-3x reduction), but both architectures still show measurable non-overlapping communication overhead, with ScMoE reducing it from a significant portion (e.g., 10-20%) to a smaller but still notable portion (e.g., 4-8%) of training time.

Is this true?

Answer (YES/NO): NO